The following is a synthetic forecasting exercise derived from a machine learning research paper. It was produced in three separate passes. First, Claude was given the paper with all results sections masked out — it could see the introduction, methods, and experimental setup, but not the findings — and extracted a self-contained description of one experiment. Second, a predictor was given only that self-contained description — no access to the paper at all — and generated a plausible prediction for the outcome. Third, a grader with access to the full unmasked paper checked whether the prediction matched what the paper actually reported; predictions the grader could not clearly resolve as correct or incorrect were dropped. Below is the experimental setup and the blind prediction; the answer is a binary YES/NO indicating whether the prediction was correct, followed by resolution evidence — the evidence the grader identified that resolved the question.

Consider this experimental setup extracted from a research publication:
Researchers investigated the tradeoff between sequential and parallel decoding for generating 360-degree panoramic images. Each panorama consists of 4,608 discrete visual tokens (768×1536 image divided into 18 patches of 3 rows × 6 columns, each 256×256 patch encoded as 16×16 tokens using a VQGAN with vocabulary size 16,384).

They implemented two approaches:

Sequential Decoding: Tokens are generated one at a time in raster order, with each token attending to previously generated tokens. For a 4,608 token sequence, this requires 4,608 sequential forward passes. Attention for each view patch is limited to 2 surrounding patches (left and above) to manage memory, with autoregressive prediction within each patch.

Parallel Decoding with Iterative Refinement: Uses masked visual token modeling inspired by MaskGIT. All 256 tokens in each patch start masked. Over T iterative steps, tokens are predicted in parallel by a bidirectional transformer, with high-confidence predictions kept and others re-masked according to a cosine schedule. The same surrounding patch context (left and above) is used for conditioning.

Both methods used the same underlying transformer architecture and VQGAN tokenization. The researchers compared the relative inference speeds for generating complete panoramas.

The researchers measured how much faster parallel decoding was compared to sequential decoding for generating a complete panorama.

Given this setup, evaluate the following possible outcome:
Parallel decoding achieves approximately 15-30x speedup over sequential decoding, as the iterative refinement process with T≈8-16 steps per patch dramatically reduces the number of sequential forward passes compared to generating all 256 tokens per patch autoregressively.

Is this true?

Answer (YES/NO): NO